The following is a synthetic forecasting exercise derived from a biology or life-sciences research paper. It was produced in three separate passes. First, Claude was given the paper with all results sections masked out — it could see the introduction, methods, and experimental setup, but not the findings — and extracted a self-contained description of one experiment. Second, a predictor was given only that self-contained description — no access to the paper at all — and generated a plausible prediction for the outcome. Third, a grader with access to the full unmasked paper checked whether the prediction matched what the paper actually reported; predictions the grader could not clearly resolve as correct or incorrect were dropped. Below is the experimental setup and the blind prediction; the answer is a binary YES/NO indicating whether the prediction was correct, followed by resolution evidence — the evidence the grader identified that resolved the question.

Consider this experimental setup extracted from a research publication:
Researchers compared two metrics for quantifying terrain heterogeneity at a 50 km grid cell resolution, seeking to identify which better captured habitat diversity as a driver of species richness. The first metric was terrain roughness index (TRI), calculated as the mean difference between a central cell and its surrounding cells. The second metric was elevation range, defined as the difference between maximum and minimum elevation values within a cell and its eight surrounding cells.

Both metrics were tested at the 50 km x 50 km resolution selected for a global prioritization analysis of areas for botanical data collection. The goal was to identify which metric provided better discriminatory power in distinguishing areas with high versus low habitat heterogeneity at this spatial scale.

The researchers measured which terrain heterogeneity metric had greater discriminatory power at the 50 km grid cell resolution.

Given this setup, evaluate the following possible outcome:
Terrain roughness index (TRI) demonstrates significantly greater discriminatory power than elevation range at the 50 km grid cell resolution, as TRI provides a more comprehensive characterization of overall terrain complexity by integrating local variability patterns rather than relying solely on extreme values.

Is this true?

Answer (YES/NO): NO